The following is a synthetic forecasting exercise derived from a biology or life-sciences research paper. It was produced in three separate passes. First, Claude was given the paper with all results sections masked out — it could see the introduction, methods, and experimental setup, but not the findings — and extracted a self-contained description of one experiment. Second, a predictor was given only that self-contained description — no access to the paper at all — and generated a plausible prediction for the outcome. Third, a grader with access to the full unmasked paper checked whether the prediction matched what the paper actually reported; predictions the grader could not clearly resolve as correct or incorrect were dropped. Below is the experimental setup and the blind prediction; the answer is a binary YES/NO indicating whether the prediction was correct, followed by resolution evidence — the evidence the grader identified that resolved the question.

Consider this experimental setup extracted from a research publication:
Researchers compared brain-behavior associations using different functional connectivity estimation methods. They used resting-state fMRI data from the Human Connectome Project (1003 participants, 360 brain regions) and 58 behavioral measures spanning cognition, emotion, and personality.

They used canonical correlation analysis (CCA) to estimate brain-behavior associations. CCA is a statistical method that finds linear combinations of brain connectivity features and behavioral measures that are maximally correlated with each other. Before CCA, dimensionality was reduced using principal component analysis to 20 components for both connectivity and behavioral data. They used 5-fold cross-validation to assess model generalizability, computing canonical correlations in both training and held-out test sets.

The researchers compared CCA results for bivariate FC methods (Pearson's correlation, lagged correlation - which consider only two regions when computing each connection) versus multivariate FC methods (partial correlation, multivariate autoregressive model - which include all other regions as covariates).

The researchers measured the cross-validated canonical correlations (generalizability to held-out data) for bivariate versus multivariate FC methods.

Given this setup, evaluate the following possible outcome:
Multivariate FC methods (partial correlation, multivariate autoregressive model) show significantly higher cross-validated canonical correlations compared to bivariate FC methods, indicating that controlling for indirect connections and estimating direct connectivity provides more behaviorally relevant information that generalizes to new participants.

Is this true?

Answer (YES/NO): NO